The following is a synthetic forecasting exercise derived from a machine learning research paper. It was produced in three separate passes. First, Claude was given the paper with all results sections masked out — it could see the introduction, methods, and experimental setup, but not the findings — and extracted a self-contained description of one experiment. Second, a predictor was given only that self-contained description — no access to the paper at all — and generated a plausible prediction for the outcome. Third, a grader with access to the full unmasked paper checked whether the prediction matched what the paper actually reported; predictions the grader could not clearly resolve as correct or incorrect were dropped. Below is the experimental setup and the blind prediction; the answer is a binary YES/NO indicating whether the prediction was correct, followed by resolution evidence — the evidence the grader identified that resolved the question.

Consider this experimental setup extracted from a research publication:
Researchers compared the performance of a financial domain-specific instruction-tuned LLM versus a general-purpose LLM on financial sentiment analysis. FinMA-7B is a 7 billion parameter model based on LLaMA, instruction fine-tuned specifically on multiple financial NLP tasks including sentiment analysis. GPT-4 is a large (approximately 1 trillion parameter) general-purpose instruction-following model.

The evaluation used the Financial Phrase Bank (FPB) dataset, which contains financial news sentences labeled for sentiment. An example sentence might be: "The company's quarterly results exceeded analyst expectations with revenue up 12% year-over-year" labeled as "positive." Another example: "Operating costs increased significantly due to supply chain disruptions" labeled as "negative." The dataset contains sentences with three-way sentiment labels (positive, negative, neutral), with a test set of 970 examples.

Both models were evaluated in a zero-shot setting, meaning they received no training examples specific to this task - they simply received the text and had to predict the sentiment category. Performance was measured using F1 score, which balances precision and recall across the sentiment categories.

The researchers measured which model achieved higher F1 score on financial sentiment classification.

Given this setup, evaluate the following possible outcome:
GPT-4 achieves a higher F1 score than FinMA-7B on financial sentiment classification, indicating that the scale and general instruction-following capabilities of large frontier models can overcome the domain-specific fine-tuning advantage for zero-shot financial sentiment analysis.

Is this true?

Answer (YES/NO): NO